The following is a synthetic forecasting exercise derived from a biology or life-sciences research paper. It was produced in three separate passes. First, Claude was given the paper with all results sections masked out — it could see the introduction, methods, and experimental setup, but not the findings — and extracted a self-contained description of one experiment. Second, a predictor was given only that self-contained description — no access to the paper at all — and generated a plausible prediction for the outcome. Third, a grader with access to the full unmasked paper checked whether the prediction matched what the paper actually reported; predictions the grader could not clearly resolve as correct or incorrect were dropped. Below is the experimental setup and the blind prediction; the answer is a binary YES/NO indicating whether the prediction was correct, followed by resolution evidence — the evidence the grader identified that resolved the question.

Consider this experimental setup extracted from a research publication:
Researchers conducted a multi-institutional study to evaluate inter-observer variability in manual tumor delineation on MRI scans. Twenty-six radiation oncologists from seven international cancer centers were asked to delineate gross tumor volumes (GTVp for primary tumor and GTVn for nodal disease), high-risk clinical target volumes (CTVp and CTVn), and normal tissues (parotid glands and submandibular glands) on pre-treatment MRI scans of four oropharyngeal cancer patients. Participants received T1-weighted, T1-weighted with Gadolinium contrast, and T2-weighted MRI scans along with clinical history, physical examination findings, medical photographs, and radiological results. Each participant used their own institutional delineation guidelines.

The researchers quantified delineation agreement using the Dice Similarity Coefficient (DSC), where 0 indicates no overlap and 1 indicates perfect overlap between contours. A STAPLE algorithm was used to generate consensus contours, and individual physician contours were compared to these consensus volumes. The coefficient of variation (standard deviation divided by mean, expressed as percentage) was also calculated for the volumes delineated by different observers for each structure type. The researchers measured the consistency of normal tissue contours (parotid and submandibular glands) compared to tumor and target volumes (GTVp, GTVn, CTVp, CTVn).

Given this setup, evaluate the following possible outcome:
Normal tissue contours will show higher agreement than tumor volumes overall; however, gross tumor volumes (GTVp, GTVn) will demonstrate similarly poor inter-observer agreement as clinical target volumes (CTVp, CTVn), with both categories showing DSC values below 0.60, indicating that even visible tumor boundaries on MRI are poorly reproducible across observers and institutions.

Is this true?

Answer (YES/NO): NO